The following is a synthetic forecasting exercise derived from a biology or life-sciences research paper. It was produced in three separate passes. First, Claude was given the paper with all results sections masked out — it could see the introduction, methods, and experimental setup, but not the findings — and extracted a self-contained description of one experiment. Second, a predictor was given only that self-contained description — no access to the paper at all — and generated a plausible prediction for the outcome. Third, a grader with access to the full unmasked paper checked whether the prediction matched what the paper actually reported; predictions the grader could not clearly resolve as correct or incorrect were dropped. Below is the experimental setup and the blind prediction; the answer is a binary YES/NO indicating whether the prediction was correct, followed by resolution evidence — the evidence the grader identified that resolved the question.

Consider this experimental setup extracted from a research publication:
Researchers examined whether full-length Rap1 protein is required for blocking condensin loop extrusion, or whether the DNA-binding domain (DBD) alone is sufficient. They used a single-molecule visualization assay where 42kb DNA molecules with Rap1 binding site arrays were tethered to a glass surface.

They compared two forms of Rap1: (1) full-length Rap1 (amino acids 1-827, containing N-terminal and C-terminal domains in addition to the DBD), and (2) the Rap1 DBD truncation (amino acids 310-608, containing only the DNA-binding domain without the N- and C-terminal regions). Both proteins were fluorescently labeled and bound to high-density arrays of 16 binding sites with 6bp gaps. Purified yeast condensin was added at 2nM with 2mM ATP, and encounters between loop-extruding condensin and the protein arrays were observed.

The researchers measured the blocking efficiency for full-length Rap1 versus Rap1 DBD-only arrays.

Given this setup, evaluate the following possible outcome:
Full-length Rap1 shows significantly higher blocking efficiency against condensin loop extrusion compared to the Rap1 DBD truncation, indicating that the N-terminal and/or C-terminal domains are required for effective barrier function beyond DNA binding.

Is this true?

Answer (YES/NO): NO